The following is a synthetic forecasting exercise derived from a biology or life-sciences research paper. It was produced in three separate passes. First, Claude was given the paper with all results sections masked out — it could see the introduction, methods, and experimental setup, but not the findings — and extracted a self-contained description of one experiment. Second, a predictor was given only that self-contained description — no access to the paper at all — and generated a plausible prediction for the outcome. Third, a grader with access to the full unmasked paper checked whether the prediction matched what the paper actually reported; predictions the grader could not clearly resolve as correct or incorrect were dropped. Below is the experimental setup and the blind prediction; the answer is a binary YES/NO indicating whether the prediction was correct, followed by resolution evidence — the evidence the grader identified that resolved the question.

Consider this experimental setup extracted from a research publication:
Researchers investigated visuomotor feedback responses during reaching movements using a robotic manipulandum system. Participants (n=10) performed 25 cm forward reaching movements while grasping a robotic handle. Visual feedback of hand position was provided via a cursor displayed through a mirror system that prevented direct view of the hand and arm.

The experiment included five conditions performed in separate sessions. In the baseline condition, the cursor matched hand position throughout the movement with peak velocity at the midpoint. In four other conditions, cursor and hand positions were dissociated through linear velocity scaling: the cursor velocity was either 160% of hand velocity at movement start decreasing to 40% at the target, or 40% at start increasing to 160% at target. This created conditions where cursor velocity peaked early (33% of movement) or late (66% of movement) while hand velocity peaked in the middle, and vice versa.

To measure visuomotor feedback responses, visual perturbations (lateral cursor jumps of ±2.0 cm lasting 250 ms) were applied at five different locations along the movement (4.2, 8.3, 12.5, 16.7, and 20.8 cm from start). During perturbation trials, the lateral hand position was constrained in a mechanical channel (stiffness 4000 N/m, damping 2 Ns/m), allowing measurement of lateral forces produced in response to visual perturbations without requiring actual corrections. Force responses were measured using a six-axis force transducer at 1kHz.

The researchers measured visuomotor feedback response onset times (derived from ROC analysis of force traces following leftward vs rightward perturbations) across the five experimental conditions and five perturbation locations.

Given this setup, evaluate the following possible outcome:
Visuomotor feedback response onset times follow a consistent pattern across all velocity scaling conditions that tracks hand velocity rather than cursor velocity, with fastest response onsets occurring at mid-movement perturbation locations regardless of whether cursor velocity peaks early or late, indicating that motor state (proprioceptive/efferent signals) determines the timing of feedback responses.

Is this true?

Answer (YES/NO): NO